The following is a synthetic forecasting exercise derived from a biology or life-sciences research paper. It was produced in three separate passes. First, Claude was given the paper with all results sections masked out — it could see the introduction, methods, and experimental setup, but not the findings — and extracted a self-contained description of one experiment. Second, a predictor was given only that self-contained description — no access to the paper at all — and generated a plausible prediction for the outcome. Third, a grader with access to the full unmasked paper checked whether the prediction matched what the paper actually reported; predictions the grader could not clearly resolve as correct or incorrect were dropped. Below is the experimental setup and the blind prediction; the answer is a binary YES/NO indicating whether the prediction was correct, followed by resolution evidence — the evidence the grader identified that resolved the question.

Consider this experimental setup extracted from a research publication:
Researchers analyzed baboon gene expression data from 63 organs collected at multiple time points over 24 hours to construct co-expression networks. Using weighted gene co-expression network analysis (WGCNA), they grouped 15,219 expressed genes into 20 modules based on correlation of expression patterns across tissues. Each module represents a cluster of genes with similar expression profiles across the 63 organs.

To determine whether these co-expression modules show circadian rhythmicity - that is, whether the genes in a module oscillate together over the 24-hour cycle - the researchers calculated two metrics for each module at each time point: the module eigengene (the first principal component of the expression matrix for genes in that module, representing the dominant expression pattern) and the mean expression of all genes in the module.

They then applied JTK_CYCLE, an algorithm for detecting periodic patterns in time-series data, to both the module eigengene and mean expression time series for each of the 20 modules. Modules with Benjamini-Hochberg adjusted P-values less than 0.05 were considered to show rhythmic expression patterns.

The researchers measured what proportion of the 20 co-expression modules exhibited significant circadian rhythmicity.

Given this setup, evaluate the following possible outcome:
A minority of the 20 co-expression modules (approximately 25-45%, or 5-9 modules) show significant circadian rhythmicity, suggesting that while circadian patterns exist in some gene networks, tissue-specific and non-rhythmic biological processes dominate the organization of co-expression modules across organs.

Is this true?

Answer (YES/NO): YES